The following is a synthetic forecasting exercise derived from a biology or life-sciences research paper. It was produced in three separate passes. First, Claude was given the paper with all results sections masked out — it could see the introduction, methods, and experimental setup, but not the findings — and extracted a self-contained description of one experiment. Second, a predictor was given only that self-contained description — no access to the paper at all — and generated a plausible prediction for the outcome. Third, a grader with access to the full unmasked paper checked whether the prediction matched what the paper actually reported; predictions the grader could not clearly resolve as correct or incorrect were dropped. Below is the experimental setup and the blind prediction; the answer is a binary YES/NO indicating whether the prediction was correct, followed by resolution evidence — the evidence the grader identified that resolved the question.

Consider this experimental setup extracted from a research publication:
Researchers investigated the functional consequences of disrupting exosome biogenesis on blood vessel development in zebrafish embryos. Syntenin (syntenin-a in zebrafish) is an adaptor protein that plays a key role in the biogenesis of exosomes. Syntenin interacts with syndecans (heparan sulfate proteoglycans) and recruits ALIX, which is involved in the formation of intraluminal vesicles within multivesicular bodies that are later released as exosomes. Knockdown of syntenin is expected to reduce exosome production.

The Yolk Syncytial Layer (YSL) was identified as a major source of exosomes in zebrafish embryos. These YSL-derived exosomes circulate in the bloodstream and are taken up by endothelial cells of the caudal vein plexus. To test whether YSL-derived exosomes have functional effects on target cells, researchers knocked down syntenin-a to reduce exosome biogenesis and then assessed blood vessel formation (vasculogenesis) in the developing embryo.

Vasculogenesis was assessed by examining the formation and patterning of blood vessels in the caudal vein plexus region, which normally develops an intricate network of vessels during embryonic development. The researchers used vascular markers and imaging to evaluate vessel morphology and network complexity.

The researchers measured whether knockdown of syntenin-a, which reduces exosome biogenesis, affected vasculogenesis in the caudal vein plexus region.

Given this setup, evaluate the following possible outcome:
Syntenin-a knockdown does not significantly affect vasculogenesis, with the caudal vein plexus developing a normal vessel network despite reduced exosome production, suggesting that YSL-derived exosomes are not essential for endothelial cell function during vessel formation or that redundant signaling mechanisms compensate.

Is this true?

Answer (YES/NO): NO